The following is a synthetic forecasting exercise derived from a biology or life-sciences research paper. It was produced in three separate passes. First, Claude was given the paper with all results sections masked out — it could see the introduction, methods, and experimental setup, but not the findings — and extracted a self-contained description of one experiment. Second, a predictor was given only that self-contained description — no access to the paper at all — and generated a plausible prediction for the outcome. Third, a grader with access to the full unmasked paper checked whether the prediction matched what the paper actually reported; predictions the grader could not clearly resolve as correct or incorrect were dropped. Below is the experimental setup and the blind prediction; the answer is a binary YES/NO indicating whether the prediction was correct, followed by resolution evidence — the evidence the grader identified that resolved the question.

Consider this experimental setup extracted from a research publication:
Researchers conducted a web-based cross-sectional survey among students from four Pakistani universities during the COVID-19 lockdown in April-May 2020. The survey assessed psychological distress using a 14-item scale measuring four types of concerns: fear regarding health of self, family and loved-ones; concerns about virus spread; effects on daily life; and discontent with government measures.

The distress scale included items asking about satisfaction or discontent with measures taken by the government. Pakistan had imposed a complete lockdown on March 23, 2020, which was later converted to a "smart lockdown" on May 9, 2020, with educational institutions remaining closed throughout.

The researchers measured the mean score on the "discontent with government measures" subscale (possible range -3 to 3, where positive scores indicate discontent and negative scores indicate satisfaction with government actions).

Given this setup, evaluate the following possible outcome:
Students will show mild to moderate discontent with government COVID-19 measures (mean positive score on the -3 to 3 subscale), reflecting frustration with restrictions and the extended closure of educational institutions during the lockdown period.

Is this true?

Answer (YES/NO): YES